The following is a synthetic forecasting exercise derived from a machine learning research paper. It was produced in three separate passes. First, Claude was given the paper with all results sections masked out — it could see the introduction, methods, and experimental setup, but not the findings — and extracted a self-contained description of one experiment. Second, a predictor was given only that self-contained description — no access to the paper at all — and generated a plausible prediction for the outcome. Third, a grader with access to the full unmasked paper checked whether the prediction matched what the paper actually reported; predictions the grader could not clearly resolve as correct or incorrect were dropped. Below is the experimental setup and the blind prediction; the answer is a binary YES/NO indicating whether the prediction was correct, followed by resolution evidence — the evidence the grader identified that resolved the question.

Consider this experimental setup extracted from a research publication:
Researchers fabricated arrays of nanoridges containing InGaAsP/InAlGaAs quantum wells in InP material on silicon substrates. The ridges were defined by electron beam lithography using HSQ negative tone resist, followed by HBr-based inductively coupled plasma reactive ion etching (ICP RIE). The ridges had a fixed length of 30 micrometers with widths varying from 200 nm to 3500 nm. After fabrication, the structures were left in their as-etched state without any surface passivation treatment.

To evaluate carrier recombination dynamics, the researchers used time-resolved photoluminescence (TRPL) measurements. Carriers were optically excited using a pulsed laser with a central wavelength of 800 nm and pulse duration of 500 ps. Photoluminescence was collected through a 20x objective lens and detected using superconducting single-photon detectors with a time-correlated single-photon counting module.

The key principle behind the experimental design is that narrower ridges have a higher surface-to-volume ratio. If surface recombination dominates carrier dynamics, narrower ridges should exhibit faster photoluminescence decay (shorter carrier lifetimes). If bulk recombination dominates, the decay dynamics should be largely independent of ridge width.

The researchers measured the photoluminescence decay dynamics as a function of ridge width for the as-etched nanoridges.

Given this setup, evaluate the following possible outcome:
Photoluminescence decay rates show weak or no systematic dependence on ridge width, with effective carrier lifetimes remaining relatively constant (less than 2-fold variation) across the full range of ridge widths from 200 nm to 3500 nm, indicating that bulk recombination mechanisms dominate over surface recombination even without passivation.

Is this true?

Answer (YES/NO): NO